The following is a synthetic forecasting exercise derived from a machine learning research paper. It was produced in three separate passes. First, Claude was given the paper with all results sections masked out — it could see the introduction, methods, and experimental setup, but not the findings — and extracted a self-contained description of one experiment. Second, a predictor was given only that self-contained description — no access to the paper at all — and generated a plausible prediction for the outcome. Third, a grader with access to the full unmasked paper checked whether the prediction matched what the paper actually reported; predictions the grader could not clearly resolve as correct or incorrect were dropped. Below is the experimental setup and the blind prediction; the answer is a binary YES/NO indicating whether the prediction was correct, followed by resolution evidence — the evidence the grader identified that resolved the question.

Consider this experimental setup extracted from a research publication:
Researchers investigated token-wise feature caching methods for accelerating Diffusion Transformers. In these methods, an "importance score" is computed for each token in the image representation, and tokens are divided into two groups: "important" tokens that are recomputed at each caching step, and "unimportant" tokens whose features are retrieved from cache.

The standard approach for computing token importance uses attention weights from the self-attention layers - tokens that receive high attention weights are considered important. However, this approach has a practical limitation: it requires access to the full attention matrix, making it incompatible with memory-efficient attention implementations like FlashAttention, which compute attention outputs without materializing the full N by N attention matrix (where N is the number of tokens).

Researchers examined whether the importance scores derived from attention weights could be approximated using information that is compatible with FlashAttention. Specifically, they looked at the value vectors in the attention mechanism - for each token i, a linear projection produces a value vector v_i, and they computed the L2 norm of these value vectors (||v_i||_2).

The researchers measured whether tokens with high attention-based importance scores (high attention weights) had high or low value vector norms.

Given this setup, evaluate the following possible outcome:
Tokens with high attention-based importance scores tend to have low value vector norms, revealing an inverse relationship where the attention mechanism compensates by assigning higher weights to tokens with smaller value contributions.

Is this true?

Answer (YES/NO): YES